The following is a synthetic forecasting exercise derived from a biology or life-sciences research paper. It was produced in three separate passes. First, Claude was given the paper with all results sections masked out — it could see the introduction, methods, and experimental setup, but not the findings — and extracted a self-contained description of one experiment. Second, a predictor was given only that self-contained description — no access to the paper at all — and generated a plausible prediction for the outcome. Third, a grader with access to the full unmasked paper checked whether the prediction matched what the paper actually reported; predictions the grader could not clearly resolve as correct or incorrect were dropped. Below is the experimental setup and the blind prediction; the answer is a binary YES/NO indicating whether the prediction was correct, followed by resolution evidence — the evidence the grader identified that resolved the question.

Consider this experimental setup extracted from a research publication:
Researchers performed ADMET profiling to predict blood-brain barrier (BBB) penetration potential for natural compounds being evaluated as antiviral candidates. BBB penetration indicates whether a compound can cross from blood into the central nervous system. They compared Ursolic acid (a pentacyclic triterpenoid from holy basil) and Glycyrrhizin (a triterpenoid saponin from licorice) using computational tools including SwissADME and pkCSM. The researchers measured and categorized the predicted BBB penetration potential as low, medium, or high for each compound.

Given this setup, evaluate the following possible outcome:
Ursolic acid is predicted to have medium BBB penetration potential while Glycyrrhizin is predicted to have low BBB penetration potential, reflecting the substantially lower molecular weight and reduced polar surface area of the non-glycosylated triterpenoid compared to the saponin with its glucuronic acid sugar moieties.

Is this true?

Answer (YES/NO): NO